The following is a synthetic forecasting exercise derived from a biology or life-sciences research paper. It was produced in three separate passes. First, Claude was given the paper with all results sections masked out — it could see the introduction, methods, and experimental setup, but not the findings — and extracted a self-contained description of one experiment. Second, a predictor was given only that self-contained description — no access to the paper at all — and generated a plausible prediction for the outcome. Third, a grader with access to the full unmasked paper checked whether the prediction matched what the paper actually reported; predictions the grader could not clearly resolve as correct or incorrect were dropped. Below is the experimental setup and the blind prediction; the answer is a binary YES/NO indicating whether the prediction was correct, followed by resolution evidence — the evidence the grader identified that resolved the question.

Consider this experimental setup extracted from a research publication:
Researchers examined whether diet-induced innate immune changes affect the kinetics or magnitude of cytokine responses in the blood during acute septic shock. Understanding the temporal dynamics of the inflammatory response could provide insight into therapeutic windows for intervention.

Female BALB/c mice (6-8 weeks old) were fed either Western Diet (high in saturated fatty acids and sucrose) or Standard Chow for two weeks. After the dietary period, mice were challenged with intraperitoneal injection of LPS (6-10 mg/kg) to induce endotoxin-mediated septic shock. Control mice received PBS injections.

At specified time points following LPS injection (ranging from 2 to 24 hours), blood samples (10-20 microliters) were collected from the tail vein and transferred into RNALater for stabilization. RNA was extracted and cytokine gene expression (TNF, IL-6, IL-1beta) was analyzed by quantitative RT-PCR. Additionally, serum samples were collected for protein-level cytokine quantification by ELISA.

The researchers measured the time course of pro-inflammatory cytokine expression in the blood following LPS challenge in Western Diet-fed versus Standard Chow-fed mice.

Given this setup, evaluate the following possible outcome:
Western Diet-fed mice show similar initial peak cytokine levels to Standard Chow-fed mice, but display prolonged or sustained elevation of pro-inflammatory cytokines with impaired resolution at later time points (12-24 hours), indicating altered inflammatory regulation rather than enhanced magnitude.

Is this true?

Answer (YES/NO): NO